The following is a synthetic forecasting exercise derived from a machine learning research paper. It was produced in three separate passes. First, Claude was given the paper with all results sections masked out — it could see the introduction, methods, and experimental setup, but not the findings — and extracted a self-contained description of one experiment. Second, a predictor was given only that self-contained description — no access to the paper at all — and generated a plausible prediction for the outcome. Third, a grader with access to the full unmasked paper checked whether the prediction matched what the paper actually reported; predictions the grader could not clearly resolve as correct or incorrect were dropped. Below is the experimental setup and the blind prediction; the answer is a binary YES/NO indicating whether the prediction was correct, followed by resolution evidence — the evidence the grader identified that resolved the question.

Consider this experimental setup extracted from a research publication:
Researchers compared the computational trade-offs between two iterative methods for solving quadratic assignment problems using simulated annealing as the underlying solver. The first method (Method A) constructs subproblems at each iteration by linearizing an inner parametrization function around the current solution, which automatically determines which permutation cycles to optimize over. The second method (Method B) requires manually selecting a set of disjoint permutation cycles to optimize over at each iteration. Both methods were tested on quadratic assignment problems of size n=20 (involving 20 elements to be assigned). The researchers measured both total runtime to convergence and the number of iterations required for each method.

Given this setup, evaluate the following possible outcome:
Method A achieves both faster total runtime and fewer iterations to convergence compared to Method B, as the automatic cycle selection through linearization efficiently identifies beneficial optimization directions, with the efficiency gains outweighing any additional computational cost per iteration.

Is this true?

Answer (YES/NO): NO